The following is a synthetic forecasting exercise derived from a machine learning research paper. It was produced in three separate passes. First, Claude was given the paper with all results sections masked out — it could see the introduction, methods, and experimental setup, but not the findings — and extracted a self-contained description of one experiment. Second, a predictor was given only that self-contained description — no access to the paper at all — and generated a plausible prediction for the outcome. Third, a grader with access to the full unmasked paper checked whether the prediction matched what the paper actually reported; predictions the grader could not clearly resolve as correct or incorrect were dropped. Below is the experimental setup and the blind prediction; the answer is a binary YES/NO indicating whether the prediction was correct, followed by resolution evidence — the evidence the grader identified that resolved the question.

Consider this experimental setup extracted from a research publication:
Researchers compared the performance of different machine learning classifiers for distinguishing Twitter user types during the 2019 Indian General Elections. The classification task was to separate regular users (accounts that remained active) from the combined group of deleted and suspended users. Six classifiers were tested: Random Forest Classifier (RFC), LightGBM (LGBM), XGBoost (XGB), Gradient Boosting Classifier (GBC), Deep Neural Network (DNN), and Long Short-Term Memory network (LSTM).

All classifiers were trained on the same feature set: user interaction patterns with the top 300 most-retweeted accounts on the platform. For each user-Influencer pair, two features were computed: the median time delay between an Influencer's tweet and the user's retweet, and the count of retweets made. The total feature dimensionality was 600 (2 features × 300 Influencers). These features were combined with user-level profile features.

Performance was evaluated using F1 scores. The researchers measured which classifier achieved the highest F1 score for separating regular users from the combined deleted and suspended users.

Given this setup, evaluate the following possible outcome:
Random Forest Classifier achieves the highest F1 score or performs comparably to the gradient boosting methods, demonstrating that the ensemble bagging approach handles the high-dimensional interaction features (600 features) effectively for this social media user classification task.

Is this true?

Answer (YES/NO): YES